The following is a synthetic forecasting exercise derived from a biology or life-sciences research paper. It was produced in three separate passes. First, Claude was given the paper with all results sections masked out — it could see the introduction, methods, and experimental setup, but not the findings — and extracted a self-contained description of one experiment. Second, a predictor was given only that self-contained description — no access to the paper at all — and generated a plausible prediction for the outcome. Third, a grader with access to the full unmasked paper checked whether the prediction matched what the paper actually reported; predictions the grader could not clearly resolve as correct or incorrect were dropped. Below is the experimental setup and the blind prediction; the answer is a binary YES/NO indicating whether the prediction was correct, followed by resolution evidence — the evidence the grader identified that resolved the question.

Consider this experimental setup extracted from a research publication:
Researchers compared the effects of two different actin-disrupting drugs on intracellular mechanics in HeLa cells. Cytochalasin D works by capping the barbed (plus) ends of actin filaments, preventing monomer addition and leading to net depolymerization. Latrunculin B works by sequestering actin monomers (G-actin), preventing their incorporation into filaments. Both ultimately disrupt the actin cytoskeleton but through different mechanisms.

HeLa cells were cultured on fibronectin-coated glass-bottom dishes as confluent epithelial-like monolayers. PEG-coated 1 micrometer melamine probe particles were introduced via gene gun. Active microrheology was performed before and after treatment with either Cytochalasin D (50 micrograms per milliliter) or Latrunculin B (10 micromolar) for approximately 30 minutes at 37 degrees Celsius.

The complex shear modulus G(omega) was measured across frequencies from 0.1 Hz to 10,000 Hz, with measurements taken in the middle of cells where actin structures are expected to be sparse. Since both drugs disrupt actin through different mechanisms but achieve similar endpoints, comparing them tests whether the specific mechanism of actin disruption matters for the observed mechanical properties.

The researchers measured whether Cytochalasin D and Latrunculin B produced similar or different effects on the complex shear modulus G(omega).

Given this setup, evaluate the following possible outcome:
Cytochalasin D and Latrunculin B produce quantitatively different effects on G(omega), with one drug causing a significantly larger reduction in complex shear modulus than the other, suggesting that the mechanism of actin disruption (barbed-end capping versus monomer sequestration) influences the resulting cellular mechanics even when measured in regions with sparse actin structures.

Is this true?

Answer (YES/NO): NO